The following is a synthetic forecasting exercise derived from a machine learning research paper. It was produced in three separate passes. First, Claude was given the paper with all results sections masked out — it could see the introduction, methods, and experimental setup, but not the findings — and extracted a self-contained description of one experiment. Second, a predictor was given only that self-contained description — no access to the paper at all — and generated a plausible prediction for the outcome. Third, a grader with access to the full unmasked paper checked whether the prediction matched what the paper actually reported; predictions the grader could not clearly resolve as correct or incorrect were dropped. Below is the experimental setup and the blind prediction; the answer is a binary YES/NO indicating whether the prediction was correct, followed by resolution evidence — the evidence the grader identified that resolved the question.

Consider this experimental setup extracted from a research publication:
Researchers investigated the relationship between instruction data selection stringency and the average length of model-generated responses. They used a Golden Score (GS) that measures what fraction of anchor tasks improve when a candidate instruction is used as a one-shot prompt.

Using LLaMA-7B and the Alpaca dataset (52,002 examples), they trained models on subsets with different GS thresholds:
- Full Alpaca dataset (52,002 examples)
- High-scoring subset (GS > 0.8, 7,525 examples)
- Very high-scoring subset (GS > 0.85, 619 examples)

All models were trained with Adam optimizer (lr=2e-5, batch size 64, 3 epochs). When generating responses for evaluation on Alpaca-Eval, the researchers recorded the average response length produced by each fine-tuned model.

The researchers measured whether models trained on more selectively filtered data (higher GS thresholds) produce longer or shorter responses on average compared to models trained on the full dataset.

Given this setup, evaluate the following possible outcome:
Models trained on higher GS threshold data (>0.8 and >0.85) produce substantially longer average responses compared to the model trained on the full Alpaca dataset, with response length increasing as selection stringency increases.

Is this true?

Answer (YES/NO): YES